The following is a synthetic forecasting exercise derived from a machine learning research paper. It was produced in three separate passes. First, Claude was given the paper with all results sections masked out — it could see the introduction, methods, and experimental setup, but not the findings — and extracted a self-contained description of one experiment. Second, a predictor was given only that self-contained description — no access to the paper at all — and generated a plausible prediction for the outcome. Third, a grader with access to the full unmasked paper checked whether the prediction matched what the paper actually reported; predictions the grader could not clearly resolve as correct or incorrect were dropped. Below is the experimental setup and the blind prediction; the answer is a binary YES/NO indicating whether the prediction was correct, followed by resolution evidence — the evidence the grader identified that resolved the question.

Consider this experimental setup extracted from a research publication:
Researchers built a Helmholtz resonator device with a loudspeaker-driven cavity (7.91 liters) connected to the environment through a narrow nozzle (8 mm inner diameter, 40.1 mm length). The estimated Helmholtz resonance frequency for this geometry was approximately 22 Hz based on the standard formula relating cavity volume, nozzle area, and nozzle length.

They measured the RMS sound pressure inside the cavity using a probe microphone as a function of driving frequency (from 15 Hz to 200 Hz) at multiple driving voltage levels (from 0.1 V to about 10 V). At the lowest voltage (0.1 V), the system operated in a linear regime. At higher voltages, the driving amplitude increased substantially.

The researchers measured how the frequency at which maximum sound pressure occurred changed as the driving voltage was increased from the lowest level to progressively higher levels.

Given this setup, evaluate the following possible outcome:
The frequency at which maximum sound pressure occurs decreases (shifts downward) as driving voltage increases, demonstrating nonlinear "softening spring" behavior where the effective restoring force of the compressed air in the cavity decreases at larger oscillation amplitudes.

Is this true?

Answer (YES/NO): NO